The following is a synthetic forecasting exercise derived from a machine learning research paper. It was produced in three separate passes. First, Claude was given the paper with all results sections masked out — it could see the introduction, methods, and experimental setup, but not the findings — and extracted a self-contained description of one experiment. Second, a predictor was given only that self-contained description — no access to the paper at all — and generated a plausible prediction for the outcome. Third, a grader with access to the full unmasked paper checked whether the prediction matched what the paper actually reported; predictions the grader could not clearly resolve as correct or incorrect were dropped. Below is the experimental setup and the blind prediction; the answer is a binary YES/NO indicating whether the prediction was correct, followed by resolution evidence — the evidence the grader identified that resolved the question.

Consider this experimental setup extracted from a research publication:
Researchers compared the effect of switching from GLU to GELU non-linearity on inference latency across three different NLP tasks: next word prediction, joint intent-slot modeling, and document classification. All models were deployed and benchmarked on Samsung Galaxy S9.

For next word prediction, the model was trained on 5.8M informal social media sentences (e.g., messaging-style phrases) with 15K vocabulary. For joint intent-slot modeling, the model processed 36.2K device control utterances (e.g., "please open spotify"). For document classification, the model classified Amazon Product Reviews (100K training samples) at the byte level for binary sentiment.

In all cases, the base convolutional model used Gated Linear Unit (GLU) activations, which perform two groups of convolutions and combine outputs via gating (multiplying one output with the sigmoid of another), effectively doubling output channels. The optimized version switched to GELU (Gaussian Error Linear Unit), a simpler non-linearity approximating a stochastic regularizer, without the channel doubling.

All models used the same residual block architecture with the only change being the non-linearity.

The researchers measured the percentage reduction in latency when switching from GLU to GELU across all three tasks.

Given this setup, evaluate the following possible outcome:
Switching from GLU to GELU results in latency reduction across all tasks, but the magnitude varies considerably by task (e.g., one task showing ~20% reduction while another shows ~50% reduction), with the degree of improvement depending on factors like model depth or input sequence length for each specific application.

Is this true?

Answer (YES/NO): YES